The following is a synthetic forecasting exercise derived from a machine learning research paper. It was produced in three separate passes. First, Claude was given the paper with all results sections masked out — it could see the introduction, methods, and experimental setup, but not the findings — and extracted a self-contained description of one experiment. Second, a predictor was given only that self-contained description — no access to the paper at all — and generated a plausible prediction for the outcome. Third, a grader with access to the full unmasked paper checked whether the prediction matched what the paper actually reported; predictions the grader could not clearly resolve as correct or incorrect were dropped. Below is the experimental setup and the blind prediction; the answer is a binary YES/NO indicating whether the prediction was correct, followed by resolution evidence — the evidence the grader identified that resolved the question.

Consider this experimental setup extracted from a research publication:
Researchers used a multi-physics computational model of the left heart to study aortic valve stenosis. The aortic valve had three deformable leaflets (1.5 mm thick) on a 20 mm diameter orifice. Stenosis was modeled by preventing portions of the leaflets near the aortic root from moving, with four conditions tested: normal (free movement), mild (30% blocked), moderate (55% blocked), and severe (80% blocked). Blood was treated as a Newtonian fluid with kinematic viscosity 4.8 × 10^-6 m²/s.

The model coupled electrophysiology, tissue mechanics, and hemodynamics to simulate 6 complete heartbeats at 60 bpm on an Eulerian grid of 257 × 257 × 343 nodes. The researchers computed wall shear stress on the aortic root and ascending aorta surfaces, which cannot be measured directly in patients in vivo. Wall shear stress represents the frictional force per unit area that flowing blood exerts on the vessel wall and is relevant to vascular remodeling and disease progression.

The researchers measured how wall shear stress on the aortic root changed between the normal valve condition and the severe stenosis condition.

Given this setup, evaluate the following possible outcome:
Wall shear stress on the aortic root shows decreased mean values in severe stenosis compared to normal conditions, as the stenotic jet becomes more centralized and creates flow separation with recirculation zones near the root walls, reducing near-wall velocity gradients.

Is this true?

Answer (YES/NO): NO